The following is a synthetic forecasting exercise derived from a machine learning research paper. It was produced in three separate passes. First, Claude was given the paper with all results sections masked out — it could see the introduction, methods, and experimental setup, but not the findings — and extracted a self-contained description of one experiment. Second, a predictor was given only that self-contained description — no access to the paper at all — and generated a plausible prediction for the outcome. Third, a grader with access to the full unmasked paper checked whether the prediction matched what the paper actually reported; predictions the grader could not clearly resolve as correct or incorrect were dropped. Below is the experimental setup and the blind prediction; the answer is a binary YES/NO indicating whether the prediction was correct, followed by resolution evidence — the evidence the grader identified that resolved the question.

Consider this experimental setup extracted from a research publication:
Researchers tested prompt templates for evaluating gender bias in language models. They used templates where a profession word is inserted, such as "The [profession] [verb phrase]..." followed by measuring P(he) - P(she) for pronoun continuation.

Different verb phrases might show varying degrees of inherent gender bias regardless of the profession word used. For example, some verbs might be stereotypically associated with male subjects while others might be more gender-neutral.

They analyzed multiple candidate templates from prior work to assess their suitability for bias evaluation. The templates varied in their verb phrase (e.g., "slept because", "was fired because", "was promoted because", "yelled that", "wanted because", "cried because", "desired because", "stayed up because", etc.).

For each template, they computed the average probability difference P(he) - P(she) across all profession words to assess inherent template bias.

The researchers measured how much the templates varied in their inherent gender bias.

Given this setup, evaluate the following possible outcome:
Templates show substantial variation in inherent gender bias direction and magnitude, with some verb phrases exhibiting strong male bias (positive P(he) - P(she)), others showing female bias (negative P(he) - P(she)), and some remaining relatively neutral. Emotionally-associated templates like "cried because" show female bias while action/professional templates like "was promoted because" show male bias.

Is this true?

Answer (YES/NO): NO